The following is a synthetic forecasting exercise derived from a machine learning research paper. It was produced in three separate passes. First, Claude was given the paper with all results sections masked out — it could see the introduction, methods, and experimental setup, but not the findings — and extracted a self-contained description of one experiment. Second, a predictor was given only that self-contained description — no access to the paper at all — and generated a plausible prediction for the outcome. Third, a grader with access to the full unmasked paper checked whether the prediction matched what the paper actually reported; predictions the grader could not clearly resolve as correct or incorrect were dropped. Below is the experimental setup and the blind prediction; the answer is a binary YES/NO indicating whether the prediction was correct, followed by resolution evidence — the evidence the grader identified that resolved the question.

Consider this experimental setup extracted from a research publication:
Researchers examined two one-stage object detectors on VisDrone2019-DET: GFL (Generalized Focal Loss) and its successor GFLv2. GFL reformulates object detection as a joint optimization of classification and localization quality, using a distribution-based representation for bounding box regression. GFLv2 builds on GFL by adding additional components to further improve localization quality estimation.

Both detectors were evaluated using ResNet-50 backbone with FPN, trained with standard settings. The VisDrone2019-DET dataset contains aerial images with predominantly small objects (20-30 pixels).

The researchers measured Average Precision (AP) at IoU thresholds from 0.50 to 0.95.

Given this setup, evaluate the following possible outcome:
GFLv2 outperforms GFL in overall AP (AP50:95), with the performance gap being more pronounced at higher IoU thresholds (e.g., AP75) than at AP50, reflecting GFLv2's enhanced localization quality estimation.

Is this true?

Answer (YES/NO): NO